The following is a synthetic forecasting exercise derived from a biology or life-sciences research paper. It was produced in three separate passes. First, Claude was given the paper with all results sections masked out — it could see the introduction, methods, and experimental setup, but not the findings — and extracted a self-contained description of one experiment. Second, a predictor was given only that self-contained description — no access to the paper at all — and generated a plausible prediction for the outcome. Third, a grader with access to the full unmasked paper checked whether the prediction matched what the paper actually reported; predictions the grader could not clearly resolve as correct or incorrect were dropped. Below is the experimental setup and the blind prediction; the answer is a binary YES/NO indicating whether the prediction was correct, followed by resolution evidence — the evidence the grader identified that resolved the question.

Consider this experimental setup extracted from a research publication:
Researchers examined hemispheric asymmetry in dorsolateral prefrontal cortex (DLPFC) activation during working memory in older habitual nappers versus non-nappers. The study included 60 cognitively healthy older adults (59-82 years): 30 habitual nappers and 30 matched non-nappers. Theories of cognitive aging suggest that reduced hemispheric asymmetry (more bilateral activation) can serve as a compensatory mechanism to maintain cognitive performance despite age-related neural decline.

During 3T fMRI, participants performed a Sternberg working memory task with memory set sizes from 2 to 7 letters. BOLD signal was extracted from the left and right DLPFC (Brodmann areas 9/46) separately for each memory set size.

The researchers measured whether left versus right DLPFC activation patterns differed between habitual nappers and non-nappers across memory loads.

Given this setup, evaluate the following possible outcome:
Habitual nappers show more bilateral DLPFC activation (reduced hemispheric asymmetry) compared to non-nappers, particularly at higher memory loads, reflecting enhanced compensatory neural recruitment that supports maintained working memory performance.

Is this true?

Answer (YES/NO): NO